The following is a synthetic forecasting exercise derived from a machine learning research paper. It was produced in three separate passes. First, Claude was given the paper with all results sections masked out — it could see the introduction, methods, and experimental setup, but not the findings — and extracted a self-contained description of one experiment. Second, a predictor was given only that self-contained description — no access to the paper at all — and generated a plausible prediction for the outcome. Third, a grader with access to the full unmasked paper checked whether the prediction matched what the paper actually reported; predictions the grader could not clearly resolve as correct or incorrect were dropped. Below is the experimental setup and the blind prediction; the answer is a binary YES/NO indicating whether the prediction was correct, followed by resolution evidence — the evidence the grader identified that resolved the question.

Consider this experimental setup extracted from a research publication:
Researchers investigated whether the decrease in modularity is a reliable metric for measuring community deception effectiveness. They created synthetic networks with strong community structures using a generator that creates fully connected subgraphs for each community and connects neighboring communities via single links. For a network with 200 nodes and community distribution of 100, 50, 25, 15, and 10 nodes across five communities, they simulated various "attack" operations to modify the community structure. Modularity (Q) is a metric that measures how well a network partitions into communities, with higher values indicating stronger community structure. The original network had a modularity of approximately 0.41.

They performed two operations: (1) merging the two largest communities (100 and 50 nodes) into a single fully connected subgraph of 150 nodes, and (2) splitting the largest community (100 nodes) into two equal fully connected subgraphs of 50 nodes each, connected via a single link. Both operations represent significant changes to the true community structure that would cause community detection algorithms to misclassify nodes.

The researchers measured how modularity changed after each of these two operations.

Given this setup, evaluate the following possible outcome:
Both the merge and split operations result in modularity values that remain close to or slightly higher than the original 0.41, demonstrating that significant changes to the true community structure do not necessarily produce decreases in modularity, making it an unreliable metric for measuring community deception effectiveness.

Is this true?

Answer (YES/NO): NO